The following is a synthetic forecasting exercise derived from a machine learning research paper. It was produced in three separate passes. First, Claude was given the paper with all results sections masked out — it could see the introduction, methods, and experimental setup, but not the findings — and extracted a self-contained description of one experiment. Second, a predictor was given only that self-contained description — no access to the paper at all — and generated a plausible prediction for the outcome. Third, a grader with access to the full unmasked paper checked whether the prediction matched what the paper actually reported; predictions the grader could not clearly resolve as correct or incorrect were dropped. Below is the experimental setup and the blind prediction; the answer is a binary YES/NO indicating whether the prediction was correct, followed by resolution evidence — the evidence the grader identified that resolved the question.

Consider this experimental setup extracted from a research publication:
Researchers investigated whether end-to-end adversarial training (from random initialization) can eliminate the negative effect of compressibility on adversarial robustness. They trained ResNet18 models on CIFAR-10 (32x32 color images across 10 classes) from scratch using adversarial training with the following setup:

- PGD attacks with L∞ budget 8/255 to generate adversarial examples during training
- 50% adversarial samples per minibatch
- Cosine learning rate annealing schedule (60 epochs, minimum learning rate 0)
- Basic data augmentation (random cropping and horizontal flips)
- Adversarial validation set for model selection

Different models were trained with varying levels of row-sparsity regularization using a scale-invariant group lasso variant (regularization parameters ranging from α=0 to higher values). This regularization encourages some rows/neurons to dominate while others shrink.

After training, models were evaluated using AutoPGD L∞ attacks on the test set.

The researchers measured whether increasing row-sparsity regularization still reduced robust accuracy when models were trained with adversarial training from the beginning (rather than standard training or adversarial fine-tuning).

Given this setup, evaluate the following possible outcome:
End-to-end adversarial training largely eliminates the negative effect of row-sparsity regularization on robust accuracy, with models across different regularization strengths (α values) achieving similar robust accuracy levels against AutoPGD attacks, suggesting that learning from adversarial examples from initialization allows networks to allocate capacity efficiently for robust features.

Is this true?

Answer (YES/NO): NO